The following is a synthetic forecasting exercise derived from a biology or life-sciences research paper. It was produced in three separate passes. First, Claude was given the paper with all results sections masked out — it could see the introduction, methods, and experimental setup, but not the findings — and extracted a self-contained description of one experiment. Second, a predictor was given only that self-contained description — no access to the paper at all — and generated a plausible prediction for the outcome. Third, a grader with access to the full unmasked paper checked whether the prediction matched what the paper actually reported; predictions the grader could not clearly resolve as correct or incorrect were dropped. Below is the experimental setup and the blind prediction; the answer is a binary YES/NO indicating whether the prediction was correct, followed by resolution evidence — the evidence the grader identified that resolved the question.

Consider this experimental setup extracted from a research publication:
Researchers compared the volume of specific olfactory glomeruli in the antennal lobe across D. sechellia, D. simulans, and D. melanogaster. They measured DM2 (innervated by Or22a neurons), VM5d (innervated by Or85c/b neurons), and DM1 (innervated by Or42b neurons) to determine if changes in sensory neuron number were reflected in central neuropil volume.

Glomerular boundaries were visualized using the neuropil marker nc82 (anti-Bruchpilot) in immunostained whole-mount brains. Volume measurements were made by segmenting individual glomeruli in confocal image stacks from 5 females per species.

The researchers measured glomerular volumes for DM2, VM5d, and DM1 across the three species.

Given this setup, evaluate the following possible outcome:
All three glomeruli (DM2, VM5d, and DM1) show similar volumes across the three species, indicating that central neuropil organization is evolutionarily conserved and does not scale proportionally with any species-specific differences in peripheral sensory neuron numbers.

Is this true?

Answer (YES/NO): NO